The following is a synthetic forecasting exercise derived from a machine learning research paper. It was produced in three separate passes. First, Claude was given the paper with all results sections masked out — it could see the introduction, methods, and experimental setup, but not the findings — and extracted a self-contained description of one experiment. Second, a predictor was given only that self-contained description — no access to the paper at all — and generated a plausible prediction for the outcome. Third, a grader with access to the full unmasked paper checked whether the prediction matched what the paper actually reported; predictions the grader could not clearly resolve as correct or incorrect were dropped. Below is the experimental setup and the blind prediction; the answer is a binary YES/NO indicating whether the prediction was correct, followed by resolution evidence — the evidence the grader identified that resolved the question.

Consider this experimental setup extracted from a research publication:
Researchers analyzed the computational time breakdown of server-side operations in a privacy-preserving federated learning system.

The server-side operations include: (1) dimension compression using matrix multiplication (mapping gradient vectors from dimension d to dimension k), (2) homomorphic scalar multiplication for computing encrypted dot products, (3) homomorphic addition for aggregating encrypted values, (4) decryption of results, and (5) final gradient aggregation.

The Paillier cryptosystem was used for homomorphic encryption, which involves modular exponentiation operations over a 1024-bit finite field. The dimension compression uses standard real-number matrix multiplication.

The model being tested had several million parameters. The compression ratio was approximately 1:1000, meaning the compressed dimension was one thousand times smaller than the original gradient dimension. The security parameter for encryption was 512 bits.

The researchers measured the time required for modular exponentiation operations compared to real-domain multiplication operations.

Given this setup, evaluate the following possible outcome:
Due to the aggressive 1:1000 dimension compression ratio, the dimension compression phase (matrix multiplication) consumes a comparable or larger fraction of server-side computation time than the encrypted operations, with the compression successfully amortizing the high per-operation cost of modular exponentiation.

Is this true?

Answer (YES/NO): NO